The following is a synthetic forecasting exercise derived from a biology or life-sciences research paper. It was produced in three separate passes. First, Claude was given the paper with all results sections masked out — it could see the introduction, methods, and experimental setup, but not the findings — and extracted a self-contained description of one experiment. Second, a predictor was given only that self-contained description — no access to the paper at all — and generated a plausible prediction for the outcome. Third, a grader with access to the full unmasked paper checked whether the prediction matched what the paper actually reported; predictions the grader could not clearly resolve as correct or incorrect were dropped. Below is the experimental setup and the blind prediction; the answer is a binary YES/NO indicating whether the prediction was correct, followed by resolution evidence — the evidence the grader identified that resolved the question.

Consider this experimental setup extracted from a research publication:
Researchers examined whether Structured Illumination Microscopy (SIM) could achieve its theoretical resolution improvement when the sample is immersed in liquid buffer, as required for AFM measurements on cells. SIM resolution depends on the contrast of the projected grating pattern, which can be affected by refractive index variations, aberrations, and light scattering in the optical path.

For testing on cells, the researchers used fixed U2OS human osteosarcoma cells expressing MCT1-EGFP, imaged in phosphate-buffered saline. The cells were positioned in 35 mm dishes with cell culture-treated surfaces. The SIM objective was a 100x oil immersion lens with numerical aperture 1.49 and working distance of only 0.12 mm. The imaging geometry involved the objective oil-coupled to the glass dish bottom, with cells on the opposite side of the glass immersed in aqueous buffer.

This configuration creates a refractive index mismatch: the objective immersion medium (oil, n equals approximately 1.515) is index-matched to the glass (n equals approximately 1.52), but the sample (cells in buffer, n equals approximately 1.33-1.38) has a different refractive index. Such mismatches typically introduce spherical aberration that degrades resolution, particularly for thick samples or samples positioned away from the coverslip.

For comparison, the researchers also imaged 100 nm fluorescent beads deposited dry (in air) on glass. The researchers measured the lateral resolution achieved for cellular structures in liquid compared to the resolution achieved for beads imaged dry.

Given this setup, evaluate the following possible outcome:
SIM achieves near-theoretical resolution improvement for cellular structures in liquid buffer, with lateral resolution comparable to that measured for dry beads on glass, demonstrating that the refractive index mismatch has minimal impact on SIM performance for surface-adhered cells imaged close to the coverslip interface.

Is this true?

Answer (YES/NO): YES